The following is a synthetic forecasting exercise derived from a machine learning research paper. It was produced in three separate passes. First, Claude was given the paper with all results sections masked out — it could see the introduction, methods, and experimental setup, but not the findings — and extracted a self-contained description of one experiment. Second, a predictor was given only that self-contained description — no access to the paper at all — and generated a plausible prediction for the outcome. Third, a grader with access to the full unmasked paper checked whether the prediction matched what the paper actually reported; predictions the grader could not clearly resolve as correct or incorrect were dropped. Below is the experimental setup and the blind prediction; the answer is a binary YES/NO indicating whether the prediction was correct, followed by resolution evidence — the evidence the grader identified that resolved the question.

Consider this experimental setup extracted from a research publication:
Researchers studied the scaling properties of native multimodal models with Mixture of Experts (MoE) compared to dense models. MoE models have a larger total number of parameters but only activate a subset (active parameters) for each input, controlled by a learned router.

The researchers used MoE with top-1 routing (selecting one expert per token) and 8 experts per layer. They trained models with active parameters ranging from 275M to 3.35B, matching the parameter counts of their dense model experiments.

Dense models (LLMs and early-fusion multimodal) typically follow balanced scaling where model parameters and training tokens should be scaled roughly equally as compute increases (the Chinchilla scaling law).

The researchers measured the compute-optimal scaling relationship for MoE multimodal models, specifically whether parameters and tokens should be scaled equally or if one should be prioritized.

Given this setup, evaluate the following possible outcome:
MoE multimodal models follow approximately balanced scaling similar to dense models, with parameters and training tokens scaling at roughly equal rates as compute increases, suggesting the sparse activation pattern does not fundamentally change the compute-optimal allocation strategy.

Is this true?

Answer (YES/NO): NO